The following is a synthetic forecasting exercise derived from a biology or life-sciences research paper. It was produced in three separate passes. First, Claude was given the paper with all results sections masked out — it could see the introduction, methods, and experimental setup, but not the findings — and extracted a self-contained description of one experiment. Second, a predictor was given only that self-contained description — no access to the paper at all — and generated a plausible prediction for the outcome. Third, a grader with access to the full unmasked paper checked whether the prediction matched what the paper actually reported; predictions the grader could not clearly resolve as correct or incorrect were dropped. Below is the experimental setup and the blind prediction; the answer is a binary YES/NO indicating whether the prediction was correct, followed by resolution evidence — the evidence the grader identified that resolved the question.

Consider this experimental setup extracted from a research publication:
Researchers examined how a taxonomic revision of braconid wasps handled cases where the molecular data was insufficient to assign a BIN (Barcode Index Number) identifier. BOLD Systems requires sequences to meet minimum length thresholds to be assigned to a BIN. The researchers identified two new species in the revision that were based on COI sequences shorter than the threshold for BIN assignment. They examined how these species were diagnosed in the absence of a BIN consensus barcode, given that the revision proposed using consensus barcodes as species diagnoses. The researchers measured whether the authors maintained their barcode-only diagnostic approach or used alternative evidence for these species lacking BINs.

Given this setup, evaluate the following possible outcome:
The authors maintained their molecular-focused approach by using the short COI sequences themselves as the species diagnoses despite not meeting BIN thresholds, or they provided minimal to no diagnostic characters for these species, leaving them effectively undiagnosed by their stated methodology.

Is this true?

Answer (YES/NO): NO